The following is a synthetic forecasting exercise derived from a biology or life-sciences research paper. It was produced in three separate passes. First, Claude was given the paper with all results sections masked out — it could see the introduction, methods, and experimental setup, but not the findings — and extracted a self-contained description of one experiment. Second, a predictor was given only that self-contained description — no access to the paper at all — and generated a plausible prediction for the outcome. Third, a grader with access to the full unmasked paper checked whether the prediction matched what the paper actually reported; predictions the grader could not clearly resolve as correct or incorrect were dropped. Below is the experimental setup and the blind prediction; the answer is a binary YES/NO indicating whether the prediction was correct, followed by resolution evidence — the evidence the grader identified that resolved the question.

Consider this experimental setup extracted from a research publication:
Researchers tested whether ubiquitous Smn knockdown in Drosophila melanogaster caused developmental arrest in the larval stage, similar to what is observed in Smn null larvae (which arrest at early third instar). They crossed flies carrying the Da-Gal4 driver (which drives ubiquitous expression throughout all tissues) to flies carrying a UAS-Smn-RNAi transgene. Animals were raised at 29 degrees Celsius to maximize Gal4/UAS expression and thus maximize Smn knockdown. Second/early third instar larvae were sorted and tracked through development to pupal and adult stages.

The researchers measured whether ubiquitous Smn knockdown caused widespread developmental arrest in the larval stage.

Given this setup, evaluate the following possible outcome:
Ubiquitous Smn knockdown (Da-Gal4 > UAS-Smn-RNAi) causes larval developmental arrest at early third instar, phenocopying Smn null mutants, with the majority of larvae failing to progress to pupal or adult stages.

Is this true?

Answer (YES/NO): NO